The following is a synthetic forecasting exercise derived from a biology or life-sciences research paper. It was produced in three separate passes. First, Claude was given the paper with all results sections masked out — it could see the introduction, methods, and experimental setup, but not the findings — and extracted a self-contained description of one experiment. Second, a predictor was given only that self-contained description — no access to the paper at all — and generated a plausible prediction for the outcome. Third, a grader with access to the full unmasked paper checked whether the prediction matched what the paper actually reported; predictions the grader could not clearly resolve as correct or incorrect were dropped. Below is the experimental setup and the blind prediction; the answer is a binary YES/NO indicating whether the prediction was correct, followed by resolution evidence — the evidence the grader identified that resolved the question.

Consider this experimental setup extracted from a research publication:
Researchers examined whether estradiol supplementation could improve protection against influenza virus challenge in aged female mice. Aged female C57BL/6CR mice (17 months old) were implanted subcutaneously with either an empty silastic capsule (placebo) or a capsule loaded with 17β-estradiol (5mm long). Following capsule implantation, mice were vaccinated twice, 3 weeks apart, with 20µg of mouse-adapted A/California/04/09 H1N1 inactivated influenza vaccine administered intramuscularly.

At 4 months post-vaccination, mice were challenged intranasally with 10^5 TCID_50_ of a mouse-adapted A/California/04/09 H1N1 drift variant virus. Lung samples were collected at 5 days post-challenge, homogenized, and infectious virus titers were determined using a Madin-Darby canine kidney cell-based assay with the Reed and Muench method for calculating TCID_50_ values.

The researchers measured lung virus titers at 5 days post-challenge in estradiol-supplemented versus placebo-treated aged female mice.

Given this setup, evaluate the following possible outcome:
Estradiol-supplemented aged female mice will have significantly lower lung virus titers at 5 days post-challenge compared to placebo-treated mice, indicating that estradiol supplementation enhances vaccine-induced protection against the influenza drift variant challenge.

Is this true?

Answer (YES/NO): NO